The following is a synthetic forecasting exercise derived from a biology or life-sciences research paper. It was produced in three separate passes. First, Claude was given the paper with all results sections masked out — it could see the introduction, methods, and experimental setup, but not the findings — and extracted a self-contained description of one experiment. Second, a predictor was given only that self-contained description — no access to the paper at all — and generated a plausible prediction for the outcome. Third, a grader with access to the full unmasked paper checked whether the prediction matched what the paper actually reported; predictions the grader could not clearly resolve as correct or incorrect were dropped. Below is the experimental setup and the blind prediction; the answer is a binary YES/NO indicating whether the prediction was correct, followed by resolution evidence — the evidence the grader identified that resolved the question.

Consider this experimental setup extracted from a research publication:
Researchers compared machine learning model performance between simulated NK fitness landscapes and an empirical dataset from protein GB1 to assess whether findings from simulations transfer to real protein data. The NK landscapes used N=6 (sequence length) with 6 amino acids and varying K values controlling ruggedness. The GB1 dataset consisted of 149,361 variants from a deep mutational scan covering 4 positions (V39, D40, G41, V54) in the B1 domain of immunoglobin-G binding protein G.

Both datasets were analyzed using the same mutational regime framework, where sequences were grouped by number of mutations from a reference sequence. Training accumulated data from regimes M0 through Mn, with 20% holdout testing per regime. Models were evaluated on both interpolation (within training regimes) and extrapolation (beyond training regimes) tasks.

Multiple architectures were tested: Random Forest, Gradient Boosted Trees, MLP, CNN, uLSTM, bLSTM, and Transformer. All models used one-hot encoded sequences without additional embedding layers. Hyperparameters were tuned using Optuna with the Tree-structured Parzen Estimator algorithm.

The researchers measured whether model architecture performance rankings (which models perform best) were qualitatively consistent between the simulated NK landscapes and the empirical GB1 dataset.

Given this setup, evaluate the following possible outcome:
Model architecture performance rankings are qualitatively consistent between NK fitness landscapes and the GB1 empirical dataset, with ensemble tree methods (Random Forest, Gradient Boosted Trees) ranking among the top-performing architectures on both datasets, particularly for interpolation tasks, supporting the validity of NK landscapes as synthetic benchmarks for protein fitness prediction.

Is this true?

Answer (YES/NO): YES